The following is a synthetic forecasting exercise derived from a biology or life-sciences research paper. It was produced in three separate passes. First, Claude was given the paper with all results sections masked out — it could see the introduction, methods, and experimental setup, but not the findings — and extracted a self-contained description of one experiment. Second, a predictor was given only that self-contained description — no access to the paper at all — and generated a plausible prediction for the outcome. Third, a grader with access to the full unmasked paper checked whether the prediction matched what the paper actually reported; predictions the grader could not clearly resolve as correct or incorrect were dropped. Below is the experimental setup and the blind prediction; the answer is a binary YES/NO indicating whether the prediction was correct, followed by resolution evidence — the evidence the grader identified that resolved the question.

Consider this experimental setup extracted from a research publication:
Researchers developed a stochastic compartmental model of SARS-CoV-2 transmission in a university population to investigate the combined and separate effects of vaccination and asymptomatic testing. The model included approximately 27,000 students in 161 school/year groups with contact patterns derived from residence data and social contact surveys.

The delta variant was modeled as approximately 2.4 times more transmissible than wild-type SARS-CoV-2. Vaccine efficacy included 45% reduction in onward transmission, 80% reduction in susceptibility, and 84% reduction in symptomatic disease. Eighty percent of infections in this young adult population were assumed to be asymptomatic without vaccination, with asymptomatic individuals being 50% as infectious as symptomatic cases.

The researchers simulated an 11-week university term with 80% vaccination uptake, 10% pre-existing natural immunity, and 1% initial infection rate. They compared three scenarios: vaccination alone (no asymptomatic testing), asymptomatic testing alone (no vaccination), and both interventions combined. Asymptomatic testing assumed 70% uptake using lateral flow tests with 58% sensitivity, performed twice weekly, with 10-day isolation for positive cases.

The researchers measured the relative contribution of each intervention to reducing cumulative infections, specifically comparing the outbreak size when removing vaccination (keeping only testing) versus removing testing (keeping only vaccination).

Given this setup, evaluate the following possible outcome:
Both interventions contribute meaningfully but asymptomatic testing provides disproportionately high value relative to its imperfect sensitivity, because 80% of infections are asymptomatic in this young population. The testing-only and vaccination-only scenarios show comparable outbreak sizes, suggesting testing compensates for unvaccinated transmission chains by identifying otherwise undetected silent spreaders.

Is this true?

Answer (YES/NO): NO